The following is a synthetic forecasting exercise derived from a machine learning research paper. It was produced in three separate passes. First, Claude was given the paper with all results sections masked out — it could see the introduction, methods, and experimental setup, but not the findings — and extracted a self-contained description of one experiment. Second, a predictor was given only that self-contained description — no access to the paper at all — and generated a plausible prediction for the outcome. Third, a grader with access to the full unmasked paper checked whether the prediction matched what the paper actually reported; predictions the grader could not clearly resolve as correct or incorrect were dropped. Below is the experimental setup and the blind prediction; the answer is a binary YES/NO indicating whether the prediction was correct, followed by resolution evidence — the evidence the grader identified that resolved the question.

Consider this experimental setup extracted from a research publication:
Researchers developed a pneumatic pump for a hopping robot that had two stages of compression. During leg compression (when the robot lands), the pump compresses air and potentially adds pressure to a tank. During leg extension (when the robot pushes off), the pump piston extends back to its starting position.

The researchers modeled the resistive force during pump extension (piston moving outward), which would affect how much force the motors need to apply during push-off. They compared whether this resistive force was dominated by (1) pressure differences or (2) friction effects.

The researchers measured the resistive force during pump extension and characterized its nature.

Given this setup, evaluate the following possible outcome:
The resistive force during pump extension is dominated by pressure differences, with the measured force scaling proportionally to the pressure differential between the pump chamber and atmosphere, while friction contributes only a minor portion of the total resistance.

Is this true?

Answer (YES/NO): NO